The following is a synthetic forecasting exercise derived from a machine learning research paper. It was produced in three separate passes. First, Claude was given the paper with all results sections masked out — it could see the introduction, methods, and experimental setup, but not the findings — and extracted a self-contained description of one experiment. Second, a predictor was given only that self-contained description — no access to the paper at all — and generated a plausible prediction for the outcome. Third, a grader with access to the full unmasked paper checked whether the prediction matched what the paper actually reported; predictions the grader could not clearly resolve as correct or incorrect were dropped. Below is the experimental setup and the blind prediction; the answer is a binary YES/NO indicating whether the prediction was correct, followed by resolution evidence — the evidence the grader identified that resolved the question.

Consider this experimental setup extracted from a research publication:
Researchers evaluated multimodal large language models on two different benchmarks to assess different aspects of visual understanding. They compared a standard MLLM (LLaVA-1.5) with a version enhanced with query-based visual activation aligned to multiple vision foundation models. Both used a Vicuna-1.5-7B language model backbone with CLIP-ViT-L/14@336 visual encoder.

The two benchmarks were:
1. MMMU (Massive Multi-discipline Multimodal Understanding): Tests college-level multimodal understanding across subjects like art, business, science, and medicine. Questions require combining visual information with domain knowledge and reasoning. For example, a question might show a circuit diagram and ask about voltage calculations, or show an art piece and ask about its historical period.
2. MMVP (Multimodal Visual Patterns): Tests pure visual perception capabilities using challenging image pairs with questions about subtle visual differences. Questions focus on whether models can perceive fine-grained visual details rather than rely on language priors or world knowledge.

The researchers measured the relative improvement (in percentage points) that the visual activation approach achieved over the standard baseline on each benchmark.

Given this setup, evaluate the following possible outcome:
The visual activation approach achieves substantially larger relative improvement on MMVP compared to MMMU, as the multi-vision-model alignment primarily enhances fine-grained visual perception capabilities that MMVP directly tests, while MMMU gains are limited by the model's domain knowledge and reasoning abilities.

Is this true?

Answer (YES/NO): YES